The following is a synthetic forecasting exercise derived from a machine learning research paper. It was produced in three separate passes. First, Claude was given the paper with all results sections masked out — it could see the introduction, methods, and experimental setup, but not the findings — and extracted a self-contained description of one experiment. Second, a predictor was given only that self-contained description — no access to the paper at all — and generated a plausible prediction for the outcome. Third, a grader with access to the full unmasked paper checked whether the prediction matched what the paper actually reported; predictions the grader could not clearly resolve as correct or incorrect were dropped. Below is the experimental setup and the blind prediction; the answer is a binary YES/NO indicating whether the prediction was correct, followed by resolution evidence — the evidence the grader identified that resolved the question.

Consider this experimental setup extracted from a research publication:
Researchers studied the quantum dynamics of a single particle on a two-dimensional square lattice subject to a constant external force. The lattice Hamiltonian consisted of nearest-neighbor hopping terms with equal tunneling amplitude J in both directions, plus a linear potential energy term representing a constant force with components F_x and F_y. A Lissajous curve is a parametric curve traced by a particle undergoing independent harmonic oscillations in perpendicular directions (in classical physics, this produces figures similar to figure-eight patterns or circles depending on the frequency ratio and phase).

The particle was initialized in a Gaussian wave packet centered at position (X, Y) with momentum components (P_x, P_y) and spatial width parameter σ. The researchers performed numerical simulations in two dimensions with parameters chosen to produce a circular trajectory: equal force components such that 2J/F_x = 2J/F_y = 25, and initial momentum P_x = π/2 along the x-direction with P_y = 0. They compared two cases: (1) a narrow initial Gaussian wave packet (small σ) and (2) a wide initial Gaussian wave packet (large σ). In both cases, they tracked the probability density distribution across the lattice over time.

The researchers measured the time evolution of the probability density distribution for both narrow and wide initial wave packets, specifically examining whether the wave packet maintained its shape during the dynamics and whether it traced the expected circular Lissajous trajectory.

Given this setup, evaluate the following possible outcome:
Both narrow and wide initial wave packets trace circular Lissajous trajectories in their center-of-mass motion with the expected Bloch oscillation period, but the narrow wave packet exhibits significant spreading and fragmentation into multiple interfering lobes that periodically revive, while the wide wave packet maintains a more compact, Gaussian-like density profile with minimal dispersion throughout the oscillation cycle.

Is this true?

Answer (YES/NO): NO